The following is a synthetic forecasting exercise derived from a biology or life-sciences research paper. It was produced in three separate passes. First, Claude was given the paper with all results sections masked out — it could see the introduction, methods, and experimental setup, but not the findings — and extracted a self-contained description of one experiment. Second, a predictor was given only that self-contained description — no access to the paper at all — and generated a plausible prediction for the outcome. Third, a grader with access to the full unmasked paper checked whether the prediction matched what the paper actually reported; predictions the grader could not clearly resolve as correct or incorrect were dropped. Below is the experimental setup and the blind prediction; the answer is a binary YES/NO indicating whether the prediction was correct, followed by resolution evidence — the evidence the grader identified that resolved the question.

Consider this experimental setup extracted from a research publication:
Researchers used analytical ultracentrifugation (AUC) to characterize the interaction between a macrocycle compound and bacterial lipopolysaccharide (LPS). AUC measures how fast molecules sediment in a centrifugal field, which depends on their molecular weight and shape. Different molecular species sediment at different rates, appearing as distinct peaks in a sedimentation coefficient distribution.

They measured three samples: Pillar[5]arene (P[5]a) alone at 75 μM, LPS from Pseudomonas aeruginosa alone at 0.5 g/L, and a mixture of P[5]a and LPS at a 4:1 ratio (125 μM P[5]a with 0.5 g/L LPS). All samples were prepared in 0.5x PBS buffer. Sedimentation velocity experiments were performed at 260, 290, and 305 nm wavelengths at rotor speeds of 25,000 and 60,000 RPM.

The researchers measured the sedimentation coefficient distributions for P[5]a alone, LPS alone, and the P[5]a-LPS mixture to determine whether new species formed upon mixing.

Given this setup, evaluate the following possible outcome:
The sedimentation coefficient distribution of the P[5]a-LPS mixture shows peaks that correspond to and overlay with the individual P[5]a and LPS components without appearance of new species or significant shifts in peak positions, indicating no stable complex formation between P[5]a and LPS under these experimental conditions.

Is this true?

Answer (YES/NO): NO